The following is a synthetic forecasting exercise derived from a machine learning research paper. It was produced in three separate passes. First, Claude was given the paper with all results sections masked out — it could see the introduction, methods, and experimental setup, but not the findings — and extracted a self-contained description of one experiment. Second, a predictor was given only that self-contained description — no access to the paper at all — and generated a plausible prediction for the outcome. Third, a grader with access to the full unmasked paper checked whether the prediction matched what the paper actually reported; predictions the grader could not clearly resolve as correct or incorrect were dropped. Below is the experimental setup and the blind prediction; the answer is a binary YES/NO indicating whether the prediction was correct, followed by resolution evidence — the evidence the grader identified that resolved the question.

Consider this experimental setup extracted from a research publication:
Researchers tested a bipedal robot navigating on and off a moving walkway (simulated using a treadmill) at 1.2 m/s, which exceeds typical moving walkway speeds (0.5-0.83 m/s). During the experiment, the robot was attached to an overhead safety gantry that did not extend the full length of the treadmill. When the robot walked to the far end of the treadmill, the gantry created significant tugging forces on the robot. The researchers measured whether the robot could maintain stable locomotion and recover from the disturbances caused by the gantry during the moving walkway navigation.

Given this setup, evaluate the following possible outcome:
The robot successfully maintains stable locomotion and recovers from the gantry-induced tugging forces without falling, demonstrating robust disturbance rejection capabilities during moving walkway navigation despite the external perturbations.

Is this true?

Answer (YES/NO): YES